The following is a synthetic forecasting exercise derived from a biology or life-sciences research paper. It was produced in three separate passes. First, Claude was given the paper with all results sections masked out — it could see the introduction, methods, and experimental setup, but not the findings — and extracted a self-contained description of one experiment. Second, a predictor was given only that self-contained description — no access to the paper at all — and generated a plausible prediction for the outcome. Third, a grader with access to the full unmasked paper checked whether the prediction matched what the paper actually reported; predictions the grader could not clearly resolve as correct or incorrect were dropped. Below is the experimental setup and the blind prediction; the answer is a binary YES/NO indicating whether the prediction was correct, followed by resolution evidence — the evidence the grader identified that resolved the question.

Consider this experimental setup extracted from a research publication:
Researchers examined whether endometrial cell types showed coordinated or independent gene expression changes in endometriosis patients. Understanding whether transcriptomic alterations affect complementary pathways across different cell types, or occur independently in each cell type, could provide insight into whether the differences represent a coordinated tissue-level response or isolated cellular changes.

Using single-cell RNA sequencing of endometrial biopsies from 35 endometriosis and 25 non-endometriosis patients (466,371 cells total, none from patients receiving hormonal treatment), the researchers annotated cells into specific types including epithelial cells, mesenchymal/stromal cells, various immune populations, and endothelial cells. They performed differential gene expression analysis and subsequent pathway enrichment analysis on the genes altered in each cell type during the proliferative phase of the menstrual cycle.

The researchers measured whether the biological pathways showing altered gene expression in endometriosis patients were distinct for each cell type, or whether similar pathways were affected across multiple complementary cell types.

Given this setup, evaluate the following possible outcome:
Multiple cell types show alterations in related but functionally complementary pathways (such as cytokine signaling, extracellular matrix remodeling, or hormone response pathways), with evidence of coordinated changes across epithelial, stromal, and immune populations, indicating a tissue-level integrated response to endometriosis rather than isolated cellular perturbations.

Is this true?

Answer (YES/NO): YES